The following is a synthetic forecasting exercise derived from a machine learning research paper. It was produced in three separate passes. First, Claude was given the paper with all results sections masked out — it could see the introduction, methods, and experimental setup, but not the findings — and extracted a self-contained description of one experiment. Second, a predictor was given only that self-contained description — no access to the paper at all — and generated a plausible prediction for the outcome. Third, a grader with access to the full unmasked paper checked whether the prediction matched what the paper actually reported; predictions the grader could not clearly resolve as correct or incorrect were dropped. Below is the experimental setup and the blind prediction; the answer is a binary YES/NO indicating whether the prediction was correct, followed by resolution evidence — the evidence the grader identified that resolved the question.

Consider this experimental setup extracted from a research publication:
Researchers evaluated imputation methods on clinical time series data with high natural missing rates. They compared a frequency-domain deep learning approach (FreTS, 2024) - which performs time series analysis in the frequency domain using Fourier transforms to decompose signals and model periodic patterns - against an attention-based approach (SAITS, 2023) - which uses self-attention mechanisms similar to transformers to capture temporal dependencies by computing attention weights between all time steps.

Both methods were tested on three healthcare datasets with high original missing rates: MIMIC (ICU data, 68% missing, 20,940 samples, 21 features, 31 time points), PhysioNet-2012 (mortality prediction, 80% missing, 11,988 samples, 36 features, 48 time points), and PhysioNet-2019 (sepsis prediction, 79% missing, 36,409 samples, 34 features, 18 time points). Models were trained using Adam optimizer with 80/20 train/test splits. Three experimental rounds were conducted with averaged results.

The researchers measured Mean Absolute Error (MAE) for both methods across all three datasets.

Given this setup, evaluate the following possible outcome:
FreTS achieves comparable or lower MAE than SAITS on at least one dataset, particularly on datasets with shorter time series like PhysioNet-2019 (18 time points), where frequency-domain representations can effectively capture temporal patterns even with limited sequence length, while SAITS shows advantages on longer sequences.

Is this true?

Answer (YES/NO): NO